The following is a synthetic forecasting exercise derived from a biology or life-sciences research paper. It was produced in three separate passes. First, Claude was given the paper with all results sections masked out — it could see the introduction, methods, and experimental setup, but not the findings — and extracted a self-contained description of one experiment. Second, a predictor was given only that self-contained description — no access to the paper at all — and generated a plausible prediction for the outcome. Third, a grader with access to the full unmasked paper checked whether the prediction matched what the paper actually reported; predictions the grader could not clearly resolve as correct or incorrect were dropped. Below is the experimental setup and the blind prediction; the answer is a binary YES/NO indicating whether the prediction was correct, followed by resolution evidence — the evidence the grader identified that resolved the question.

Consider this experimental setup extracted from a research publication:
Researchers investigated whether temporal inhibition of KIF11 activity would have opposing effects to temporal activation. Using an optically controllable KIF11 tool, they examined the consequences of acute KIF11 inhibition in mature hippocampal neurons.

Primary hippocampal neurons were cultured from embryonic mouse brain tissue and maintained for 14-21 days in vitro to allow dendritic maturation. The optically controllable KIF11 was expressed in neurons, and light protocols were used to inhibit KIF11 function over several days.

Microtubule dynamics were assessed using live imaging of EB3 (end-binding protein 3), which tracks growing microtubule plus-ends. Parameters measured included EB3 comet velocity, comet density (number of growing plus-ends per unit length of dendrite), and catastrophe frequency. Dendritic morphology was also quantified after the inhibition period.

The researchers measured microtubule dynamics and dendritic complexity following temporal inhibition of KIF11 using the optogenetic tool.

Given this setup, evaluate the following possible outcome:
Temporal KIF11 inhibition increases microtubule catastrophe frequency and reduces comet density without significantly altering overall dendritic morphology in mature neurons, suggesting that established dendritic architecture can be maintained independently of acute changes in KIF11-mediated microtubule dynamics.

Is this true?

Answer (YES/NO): NO